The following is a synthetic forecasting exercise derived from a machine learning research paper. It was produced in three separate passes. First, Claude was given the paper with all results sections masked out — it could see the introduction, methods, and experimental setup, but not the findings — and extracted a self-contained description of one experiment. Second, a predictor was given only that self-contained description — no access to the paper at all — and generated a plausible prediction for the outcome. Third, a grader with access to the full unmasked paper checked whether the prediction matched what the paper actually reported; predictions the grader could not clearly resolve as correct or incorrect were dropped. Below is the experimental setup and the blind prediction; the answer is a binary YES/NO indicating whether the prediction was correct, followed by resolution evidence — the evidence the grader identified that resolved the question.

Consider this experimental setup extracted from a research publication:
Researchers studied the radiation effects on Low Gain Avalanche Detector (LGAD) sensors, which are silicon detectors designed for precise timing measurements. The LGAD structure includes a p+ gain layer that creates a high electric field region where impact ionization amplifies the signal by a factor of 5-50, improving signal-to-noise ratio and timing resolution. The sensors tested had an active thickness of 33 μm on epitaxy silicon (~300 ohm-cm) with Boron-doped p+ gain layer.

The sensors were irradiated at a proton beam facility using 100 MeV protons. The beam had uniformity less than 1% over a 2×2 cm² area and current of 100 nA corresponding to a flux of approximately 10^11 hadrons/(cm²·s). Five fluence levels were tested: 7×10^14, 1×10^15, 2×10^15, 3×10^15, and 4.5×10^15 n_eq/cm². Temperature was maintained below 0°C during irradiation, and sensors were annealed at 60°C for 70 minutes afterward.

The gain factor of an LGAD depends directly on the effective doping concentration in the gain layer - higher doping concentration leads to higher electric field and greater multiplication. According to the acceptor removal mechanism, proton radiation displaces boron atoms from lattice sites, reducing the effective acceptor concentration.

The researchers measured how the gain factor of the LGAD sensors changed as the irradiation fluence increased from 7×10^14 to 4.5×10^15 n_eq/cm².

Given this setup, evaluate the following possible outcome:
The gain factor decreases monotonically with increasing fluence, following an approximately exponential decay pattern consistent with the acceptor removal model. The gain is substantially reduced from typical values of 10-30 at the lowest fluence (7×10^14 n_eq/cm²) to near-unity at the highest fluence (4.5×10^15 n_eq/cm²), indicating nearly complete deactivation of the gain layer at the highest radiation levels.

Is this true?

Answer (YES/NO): NO